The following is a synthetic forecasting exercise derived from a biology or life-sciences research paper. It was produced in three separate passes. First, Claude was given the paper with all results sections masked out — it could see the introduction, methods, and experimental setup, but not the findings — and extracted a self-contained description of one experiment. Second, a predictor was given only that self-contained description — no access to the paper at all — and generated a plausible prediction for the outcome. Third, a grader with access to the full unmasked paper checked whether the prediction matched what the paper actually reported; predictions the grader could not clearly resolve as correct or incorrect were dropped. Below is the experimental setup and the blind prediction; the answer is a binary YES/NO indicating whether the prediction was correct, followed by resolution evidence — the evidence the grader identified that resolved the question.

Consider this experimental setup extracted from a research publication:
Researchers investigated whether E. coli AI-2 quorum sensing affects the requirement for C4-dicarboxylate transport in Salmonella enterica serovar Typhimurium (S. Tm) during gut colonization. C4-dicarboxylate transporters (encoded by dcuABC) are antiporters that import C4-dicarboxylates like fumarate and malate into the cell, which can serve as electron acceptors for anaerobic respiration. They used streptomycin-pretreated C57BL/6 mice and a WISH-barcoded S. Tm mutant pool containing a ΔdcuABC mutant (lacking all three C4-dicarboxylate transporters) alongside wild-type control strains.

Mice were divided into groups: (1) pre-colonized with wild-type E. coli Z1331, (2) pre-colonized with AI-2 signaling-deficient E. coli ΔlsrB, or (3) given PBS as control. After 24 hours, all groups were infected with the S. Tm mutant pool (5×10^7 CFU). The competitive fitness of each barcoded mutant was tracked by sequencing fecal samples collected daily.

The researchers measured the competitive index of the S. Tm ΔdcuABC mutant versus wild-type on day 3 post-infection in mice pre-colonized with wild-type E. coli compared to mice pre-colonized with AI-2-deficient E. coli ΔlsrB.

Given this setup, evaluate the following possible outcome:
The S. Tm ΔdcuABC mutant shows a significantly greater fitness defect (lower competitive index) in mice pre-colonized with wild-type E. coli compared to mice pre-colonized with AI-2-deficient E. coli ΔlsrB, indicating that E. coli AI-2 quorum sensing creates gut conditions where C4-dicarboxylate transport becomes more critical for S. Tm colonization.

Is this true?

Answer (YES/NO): NO